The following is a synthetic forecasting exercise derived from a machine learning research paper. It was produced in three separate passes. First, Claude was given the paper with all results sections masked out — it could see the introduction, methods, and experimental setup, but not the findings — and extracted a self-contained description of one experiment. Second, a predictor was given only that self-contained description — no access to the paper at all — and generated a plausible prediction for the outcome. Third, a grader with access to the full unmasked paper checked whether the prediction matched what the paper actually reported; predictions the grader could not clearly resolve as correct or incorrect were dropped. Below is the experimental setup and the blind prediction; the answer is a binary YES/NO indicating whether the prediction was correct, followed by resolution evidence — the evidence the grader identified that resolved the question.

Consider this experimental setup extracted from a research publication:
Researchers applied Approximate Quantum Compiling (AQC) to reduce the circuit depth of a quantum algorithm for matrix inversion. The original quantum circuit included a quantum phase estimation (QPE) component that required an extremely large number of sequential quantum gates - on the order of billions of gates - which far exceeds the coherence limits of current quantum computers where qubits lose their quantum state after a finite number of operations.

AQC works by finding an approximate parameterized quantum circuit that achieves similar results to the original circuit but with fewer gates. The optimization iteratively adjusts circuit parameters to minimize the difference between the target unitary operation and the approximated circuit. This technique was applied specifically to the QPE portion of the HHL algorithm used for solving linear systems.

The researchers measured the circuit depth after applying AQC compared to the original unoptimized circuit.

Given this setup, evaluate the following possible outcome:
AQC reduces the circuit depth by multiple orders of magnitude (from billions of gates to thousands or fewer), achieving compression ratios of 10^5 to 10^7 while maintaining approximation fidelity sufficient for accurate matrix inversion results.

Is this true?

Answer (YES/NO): NO